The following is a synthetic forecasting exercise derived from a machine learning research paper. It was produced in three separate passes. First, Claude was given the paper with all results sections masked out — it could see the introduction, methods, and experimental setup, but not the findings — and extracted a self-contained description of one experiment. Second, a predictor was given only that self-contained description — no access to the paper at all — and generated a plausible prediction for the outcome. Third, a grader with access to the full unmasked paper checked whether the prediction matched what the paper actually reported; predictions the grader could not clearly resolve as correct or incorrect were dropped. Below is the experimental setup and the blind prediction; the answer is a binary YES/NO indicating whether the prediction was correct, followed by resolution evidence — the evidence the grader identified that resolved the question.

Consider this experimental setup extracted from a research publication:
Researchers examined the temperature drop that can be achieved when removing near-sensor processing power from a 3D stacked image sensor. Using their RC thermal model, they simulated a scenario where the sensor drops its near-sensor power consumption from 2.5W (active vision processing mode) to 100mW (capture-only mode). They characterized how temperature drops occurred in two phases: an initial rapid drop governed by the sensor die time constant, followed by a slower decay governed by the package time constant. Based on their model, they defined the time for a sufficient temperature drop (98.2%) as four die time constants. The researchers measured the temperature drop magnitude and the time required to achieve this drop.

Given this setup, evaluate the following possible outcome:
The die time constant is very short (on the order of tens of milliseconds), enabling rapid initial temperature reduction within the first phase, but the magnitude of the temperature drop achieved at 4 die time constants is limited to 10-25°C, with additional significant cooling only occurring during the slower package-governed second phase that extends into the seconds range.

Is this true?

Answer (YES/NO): NO